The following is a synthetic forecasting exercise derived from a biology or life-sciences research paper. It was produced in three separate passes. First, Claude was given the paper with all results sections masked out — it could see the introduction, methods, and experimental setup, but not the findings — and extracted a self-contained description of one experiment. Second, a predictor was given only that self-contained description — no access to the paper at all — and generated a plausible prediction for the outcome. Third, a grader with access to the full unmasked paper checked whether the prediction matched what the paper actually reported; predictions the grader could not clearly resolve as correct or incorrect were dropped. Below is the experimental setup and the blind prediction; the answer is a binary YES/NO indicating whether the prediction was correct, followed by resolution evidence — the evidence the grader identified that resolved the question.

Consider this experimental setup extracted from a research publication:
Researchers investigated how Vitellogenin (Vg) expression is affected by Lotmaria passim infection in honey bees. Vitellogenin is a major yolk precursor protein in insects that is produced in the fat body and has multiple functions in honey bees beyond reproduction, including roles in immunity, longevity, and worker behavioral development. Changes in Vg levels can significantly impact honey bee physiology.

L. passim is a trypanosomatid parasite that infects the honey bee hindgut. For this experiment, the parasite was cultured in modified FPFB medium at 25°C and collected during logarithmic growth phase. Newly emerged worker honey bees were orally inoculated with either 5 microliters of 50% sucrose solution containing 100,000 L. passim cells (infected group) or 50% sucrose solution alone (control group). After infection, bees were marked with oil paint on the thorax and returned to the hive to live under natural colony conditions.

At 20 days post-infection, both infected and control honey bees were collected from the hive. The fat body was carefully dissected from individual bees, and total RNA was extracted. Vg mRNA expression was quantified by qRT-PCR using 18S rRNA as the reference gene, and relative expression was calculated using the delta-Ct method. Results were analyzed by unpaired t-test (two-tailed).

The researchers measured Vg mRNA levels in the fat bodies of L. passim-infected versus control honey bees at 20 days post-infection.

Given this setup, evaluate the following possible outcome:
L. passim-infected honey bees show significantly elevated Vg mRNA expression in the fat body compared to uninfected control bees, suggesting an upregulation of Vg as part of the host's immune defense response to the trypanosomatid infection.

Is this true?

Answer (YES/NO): NO